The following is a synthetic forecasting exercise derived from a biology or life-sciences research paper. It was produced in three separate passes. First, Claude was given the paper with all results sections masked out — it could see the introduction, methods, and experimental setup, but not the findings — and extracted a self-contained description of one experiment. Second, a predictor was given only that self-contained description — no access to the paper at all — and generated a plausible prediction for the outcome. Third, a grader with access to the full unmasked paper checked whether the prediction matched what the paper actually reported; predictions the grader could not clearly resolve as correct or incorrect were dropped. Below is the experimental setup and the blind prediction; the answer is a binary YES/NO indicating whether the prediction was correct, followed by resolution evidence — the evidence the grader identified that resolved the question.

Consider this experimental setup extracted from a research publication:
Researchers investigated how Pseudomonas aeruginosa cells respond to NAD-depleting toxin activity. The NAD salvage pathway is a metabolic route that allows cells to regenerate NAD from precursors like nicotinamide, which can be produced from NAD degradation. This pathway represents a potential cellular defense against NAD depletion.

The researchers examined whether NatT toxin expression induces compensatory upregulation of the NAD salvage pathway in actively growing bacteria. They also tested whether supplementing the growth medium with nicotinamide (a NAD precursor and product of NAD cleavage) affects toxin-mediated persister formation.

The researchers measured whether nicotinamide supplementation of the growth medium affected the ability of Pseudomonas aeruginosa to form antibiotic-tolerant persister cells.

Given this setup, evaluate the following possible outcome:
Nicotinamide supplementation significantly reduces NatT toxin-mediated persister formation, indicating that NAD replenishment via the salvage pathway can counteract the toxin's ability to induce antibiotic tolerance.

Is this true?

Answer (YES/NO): NO